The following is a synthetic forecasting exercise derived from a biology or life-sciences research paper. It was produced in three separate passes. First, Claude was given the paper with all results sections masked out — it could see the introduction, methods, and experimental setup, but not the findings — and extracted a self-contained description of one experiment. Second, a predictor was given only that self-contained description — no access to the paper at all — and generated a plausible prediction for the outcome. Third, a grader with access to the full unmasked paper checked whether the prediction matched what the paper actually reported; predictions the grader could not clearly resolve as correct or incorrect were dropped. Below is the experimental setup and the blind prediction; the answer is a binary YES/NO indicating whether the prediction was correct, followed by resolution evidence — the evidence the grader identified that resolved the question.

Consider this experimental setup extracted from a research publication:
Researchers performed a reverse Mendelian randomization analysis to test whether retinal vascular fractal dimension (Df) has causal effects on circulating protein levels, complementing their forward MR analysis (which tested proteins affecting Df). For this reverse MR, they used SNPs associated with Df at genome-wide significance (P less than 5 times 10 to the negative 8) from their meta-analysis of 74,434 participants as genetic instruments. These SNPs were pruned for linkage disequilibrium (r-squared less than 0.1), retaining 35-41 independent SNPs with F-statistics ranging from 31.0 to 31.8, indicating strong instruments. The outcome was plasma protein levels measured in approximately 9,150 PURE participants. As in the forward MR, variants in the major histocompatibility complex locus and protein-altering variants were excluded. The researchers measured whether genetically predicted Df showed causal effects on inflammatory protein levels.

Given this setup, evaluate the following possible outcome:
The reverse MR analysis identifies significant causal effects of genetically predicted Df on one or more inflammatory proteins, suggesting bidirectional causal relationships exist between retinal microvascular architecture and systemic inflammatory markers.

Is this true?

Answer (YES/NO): NO